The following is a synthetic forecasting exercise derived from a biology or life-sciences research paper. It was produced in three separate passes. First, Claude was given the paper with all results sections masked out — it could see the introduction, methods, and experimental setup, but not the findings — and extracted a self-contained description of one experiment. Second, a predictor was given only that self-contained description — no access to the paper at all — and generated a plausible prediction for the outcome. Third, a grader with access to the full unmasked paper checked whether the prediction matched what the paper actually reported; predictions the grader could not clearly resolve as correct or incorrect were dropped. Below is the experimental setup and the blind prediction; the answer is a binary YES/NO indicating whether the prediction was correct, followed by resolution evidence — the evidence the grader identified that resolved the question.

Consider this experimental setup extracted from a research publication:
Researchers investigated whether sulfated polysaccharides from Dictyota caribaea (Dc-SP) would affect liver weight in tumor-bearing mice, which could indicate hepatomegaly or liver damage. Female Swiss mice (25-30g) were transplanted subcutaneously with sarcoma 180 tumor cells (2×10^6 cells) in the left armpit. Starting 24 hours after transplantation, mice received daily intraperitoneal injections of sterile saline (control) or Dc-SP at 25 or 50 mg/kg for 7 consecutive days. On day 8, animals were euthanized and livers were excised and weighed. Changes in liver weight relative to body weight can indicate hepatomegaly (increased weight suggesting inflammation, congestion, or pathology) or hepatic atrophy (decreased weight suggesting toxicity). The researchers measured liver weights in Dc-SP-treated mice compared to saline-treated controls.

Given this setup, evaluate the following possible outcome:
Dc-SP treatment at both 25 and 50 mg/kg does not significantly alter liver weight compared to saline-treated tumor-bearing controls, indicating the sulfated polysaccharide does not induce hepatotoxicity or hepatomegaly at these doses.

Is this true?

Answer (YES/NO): YES